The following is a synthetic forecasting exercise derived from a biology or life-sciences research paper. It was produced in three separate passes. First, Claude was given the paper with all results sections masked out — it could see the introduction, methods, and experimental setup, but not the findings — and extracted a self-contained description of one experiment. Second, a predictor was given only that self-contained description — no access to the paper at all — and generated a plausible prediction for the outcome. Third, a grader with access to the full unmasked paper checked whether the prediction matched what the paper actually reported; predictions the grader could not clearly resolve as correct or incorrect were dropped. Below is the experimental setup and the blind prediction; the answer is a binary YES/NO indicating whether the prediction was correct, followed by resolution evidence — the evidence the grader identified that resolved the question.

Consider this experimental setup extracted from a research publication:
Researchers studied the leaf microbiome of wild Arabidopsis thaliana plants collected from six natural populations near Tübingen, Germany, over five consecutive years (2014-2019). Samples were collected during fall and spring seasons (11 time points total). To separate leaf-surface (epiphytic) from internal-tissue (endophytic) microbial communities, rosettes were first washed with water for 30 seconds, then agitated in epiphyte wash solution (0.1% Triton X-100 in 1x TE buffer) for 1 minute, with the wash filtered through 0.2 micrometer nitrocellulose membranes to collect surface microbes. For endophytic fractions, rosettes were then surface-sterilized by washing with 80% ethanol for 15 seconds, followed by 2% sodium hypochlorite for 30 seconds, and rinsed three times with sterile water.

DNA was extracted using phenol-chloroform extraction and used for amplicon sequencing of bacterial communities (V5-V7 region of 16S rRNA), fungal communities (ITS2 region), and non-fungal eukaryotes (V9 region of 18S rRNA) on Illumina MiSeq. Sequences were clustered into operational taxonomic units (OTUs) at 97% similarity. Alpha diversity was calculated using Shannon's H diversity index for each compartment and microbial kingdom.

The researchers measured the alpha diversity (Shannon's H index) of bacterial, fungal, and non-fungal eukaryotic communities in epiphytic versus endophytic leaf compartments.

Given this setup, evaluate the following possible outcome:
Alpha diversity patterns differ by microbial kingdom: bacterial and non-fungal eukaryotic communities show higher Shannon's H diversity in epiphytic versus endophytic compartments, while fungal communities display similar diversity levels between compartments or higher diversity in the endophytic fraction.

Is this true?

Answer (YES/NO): NO